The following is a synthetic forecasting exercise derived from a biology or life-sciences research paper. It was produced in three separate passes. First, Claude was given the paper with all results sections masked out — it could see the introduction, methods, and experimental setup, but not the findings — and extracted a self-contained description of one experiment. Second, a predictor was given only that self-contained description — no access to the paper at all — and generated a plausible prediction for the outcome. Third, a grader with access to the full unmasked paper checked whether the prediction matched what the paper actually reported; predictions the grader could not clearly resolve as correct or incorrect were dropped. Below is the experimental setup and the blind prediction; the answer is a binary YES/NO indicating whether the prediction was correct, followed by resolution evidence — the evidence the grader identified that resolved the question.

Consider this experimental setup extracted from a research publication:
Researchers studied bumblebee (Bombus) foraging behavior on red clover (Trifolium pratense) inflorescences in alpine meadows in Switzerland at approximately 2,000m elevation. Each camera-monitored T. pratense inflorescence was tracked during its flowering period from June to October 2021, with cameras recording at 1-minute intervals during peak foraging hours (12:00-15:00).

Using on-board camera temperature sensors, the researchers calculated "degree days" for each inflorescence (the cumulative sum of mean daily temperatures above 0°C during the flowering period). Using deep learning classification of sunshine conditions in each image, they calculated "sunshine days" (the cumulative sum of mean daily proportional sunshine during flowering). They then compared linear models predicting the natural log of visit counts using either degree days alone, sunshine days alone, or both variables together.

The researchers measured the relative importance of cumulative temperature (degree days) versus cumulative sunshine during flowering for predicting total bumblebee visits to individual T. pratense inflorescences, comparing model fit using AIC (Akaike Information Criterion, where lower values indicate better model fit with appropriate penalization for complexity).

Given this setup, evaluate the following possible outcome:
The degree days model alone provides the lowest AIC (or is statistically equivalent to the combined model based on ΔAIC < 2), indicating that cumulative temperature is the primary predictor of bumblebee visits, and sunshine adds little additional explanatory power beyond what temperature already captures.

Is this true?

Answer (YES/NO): NO